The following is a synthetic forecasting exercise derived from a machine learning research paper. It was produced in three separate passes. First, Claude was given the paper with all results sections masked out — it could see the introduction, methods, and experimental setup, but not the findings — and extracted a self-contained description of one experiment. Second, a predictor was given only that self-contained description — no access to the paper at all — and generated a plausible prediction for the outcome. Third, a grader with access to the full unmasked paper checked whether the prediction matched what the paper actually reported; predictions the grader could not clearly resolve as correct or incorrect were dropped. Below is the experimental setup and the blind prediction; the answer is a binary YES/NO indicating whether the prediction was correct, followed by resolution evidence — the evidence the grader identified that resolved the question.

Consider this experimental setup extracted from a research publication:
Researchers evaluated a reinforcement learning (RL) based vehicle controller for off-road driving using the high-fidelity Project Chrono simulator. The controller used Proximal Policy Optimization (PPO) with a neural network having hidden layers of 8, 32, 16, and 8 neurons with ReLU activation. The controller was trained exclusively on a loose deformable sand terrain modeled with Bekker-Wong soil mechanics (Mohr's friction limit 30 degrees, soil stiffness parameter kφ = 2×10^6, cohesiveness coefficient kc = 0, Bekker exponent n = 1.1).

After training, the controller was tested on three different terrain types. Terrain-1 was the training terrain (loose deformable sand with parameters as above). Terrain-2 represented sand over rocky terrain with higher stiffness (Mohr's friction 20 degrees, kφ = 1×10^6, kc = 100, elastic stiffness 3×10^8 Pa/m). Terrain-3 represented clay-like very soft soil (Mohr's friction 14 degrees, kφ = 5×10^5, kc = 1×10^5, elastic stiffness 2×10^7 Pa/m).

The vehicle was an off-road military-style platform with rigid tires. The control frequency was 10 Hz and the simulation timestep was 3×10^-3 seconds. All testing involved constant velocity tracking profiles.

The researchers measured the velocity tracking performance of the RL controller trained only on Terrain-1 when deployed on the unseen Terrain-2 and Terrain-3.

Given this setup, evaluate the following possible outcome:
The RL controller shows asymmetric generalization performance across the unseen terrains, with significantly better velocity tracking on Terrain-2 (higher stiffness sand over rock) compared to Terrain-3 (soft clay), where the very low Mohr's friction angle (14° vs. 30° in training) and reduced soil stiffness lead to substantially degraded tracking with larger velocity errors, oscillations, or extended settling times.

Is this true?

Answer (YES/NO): NO